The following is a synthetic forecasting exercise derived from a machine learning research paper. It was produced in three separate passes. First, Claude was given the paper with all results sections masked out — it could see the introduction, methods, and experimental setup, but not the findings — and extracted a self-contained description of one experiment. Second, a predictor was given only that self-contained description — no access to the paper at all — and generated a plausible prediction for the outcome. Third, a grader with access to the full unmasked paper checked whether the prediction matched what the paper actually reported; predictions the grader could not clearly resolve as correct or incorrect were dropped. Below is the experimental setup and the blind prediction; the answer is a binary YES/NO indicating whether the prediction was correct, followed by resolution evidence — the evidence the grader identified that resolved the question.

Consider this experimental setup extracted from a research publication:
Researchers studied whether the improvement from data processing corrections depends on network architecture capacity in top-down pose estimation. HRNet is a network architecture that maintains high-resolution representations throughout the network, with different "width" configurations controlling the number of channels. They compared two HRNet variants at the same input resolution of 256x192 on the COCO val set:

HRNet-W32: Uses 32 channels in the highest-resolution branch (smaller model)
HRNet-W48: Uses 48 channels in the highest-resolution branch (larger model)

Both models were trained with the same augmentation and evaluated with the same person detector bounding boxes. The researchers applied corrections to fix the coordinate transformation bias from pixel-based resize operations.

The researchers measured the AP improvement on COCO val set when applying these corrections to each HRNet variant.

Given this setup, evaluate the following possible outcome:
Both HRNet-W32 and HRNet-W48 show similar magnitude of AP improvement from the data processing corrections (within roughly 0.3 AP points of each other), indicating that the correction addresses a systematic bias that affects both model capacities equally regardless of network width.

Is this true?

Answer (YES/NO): YES